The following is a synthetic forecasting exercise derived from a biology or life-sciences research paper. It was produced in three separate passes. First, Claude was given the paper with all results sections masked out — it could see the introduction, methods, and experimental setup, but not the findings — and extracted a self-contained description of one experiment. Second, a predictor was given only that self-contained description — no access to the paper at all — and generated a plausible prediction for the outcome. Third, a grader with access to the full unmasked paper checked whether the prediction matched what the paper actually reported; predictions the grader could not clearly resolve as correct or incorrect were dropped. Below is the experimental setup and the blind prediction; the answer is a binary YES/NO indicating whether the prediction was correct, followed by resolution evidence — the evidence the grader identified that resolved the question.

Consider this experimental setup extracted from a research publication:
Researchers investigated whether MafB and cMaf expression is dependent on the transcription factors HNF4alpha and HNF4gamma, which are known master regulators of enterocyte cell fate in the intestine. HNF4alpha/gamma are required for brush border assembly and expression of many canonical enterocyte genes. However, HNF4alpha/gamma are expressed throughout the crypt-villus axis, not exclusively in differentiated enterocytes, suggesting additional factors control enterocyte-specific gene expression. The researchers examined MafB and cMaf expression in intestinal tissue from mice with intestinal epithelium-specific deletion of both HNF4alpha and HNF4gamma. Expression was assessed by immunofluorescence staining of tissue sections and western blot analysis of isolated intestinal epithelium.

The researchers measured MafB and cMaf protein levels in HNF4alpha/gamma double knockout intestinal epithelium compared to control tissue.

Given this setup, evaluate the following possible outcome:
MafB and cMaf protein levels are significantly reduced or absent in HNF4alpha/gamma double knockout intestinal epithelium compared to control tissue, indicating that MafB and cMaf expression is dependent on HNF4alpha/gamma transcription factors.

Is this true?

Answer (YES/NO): YES